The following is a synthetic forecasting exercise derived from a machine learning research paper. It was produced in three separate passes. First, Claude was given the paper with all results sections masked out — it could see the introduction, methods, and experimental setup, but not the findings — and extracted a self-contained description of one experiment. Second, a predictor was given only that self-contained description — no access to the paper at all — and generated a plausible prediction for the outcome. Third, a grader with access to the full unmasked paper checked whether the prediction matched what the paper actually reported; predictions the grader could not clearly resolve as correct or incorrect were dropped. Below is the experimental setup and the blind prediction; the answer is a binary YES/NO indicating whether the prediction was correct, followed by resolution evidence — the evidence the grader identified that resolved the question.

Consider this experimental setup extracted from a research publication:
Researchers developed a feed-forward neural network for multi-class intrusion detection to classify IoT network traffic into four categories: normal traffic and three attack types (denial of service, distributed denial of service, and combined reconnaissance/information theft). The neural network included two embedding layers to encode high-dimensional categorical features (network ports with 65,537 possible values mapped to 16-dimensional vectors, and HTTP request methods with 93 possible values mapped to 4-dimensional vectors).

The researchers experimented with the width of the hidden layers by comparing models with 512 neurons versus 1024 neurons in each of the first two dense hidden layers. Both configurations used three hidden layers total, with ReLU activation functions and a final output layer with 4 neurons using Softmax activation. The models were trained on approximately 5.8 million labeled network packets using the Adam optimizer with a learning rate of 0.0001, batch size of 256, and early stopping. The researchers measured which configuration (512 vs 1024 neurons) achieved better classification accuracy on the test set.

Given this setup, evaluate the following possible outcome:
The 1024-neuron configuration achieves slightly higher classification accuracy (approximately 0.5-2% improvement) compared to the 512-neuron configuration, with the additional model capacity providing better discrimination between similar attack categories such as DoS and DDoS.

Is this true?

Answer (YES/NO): NO